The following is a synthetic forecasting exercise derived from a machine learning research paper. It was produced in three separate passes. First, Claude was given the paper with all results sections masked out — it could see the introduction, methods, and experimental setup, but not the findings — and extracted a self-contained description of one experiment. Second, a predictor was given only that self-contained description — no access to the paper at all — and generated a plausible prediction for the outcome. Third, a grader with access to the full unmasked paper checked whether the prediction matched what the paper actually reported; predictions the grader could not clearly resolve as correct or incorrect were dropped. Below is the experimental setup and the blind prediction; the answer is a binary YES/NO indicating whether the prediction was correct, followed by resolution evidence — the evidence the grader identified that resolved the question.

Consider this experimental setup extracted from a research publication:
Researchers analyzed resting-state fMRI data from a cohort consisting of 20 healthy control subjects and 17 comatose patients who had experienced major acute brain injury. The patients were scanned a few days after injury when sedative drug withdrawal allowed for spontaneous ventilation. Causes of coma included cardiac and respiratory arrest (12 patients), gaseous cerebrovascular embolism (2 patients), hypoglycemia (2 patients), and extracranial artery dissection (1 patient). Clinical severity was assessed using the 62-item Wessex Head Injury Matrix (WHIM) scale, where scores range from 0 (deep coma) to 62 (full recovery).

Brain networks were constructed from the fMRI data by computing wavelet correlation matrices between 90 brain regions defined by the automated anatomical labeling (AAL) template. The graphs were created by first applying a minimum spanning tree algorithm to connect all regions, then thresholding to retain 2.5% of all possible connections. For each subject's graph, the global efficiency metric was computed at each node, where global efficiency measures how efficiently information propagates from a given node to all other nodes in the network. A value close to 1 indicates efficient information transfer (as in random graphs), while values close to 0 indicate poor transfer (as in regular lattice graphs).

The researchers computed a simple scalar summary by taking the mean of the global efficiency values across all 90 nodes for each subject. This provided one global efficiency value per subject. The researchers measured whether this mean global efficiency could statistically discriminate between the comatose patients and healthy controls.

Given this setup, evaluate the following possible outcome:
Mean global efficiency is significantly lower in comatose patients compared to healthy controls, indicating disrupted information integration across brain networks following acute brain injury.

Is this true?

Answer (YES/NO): NO